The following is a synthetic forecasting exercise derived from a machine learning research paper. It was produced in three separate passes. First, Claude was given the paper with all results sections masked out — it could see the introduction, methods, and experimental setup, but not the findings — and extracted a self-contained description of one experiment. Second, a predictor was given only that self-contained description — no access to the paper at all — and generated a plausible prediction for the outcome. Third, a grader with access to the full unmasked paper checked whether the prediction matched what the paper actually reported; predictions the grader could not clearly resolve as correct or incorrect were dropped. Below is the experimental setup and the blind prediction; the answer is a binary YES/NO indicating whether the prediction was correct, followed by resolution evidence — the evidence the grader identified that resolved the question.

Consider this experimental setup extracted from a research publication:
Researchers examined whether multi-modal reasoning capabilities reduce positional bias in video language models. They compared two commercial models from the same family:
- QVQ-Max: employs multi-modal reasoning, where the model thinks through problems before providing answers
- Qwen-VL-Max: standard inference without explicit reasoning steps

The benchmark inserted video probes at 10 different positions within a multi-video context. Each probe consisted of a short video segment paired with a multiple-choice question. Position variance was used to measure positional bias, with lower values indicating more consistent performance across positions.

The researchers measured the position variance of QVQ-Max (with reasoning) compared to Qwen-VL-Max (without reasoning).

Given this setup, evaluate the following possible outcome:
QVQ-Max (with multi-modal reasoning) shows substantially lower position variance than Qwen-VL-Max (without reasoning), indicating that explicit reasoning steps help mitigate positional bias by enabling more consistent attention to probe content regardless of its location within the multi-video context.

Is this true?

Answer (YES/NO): YES